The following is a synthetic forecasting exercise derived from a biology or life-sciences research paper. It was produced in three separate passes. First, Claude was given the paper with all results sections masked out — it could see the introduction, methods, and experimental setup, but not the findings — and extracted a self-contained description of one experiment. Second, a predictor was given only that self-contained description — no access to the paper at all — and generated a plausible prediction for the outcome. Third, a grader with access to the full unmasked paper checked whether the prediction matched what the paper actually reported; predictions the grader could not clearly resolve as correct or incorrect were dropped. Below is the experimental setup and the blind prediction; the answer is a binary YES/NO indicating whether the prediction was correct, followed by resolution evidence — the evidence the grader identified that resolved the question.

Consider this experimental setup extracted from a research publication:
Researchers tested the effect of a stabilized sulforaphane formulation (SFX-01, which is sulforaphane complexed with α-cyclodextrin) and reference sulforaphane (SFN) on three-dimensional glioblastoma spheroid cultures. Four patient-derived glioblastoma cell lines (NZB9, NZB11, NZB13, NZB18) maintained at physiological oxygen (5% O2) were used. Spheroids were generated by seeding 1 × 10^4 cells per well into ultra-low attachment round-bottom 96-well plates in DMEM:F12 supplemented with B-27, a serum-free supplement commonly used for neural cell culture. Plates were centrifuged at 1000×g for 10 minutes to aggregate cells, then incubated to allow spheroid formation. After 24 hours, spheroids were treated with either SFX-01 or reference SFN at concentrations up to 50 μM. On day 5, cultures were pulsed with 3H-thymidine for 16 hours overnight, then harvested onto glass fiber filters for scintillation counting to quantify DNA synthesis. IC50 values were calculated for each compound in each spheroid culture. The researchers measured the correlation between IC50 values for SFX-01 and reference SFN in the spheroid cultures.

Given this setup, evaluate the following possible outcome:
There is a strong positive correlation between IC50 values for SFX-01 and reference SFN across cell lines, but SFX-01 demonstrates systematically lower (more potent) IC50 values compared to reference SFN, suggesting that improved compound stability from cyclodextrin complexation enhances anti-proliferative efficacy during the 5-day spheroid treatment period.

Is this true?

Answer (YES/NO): NO